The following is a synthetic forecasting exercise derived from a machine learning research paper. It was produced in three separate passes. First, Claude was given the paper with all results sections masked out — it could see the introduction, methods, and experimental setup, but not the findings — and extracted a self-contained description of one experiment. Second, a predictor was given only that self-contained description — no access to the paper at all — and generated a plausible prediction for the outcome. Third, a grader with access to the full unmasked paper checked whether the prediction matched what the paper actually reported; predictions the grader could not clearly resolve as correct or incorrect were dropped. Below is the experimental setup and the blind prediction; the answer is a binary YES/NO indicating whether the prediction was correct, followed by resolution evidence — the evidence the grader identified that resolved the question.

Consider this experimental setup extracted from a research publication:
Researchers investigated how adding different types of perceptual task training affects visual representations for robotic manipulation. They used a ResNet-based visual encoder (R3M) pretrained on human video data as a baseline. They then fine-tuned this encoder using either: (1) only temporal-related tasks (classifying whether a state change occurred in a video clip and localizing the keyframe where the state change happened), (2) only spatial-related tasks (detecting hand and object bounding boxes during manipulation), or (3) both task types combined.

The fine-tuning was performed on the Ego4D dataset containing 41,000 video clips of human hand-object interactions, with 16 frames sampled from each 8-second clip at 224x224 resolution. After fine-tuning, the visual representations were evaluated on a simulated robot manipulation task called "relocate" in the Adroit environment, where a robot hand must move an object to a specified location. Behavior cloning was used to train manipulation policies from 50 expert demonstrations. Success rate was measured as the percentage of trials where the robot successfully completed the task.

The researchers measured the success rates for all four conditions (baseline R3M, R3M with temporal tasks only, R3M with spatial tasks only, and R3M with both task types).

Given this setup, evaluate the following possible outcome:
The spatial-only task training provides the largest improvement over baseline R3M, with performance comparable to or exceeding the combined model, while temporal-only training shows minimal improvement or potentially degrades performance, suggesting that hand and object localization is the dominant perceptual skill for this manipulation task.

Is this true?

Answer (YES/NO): YES